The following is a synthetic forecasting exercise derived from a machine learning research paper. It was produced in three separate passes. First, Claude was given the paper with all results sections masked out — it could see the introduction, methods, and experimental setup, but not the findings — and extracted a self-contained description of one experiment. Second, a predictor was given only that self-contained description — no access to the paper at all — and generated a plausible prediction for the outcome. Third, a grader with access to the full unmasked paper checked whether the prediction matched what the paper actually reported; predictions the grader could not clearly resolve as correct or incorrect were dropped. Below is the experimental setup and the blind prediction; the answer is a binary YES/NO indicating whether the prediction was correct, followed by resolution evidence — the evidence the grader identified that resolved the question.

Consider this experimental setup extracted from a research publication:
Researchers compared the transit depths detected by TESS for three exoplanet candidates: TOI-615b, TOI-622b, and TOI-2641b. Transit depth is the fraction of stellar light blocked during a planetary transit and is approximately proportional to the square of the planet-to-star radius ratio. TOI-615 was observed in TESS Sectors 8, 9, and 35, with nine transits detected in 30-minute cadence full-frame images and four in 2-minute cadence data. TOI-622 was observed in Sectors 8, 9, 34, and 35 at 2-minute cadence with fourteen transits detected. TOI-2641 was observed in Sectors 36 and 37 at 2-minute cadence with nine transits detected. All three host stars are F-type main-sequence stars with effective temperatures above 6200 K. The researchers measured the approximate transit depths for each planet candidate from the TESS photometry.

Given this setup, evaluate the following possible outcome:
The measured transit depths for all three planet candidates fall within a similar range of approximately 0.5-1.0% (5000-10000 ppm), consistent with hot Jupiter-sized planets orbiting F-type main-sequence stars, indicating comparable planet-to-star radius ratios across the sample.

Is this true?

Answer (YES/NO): NO